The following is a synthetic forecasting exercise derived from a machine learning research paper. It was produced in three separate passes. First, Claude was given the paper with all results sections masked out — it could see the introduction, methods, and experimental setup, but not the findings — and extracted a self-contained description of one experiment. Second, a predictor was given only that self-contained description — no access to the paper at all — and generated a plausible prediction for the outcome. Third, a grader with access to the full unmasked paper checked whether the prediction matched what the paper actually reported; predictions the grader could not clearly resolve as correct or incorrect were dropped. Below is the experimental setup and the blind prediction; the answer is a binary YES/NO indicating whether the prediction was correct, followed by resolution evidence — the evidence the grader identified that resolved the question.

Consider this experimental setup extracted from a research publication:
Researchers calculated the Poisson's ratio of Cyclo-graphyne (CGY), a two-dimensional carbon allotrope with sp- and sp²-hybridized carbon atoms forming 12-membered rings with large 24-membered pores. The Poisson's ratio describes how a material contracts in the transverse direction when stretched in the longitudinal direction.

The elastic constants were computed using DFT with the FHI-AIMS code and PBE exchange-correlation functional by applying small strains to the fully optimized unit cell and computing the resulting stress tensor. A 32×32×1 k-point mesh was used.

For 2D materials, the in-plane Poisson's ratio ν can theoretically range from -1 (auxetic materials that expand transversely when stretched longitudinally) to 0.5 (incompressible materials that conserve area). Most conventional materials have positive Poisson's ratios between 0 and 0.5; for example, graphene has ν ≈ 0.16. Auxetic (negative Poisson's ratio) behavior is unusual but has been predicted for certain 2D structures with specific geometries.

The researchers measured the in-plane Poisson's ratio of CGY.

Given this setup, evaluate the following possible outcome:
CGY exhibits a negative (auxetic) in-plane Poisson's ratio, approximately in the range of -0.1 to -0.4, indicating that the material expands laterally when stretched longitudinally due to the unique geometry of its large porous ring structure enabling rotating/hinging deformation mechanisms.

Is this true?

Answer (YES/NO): NO